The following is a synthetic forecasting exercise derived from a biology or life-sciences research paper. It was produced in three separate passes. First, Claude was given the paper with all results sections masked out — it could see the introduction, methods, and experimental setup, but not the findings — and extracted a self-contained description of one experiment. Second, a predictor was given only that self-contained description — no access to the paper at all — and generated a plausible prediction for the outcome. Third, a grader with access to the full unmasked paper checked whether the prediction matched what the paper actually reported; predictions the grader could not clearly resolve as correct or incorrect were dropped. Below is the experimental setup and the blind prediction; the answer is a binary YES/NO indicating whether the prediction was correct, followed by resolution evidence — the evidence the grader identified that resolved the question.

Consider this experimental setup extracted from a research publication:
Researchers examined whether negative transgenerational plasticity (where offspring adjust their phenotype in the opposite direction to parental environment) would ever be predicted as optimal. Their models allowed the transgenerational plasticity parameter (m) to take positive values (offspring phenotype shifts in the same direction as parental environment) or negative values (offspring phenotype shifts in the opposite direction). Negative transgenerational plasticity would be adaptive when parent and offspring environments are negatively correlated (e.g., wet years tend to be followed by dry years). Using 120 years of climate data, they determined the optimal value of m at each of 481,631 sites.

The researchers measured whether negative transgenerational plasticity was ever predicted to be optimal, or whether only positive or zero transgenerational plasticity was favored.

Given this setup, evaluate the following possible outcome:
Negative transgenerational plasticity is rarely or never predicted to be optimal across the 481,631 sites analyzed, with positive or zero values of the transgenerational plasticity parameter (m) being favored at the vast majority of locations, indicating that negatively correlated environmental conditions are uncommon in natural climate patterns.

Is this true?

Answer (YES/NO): NO